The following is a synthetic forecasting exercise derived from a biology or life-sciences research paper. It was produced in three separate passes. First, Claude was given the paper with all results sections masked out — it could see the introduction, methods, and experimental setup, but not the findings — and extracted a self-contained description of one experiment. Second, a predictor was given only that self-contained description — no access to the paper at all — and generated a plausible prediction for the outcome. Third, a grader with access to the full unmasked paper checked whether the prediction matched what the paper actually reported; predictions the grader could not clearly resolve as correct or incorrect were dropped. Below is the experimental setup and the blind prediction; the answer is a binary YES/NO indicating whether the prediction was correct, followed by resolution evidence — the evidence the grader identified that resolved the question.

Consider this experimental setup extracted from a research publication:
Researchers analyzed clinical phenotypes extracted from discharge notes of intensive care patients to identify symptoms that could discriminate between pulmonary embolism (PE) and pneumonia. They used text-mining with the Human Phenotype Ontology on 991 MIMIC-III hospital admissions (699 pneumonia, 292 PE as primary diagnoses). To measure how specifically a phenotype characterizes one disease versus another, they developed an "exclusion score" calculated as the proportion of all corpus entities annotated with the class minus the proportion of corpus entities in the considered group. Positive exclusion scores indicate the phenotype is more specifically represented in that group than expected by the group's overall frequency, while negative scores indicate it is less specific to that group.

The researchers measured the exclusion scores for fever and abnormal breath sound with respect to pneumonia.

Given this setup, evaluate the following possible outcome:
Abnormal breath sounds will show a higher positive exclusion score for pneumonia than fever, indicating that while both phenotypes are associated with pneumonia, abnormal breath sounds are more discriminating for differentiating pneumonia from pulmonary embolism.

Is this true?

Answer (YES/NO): NO